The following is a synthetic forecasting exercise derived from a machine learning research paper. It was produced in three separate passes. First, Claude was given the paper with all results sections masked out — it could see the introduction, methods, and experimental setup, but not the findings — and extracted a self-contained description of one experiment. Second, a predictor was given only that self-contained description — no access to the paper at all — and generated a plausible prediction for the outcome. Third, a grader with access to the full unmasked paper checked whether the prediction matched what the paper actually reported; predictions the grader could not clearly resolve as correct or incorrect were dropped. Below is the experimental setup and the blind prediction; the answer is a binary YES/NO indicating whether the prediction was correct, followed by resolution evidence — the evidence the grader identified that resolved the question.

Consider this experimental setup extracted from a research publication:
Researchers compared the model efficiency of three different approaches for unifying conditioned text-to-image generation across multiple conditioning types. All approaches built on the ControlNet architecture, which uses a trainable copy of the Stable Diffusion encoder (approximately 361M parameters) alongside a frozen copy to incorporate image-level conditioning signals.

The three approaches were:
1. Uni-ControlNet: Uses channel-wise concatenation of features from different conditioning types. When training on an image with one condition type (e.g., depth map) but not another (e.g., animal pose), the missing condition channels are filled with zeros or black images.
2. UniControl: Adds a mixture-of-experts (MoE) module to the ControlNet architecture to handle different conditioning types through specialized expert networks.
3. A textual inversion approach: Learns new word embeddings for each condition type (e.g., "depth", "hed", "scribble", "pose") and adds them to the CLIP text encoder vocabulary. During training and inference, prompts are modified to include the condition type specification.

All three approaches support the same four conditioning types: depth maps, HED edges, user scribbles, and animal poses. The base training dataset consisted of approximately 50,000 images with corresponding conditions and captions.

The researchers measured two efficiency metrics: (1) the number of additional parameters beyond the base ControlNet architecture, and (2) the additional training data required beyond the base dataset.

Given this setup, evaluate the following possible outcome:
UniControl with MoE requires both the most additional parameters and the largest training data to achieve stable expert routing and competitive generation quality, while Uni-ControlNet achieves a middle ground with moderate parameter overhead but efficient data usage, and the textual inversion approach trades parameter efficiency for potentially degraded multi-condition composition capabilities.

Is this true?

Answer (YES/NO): NO